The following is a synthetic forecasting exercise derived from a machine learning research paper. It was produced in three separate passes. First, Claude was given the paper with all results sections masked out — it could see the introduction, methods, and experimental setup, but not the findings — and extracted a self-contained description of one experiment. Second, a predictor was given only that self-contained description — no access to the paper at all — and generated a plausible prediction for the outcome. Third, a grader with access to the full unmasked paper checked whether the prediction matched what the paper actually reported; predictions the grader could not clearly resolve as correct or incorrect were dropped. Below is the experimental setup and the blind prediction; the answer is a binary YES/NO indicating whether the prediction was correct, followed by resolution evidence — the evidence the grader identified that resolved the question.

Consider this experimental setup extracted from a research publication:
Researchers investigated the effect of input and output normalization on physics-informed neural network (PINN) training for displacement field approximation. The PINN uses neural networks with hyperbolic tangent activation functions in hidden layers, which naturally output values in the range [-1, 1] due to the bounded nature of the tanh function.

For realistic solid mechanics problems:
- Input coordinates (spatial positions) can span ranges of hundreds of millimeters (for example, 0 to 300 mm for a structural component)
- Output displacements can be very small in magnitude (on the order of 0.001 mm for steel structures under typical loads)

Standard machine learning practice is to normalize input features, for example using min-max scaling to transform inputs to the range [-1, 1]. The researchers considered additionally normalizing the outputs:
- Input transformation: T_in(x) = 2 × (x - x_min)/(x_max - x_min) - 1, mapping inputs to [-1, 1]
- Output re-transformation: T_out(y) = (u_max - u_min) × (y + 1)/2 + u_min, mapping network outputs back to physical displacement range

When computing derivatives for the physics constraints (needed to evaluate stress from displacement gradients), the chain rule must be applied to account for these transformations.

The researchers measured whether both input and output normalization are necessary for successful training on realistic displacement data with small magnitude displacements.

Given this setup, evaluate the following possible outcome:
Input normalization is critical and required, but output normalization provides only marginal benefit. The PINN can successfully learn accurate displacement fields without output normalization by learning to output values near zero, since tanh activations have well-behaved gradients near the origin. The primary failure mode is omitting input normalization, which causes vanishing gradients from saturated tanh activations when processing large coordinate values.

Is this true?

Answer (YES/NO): NO